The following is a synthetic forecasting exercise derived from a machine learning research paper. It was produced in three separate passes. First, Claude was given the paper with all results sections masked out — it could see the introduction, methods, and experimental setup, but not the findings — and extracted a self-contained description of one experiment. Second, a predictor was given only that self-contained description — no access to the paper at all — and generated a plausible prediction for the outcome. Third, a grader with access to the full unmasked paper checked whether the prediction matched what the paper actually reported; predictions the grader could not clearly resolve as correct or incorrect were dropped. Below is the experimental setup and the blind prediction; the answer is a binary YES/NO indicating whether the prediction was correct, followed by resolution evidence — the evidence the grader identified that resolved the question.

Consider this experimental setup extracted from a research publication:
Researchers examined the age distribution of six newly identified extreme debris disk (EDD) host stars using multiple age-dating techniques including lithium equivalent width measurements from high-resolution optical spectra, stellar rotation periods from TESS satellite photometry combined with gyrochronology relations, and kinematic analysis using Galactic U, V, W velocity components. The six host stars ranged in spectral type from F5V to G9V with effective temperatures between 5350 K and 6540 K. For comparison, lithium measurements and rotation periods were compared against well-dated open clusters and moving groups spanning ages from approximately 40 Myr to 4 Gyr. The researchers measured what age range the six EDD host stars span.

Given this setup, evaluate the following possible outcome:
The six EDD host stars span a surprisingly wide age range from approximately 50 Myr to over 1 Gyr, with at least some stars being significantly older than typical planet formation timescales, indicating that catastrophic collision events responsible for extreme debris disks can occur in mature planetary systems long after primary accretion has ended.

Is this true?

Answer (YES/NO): NO